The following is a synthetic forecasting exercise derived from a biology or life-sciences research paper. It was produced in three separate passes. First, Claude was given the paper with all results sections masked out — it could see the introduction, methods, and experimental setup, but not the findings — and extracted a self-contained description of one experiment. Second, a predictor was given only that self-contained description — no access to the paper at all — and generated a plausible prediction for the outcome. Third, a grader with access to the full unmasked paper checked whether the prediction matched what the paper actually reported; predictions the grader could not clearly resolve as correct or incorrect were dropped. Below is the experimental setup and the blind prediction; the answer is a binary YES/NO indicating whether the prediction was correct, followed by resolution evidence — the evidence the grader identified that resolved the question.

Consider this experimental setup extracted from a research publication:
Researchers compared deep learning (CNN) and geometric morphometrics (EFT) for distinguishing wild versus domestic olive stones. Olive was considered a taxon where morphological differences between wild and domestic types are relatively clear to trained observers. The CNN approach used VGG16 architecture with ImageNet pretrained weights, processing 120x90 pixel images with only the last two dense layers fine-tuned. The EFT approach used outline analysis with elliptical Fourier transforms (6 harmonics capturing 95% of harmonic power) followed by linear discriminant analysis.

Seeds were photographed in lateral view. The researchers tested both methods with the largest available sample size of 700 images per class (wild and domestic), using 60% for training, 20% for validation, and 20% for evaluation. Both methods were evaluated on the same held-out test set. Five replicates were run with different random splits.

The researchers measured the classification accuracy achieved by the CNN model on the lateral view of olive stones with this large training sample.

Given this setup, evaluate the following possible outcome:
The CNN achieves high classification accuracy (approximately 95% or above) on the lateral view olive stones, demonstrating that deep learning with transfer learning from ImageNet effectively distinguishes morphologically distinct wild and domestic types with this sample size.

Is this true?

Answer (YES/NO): NO